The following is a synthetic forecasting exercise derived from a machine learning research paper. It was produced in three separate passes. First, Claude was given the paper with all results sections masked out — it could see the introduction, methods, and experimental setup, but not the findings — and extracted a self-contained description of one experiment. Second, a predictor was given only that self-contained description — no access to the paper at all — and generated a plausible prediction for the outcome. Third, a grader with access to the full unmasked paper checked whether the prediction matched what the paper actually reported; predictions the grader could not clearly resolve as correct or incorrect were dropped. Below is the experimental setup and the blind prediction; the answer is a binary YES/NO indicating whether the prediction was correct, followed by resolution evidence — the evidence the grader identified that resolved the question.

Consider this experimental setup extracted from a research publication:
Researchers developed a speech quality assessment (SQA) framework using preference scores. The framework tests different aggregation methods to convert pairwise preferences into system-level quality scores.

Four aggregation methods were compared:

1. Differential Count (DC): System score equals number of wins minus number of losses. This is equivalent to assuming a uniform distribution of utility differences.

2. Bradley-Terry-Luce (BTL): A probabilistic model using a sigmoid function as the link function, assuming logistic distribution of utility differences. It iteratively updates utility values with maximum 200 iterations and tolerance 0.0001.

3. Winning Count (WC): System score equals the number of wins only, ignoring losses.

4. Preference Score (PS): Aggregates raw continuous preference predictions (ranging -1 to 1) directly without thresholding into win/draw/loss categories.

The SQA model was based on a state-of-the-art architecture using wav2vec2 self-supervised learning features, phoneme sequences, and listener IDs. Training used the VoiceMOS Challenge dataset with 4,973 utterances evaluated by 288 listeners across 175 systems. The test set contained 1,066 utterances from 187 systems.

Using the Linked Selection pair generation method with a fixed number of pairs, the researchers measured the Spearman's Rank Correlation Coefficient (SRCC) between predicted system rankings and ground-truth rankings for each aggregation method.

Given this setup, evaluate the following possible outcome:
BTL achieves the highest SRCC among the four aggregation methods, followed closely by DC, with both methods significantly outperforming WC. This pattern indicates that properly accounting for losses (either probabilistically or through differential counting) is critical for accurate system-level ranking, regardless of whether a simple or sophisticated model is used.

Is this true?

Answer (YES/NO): NO